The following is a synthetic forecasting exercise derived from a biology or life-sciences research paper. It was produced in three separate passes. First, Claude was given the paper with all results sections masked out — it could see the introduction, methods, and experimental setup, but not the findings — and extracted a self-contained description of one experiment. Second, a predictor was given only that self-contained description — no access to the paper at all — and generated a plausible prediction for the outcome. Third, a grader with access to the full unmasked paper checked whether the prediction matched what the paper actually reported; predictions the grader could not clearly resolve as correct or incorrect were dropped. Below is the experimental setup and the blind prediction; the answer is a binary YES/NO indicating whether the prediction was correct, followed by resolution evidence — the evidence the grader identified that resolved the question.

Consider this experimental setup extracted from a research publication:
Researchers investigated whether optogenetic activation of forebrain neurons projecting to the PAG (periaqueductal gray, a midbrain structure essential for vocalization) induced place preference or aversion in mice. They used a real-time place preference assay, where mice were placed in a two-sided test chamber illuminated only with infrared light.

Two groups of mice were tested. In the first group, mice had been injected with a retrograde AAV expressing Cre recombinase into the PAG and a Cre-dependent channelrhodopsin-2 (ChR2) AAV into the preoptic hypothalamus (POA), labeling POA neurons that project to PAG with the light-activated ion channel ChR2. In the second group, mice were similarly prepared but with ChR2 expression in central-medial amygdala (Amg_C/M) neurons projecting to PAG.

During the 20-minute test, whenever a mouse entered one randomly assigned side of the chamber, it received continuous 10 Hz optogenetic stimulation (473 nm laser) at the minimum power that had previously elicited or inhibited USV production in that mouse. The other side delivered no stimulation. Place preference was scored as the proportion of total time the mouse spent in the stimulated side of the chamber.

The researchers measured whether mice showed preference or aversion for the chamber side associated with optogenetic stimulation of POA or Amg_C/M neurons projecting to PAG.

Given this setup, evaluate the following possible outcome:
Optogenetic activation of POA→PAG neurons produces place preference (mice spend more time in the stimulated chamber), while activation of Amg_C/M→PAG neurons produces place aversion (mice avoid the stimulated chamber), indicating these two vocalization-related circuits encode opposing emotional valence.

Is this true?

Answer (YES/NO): NO